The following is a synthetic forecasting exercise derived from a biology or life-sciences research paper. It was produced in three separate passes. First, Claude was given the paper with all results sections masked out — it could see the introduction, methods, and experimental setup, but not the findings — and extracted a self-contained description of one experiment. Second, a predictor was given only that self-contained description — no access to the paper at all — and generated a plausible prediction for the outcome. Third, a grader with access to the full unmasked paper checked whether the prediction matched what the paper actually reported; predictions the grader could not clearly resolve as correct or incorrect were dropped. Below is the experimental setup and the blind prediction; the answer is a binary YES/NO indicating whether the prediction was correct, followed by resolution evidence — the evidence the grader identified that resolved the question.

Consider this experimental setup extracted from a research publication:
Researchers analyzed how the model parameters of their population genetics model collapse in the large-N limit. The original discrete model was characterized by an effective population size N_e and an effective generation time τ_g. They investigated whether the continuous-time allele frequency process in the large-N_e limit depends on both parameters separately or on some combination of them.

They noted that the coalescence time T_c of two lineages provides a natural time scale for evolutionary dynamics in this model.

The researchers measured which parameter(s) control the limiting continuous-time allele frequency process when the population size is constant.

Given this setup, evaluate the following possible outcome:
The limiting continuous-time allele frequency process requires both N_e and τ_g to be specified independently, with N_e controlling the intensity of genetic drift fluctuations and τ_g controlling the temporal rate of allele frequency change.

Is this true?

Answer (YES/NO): NO